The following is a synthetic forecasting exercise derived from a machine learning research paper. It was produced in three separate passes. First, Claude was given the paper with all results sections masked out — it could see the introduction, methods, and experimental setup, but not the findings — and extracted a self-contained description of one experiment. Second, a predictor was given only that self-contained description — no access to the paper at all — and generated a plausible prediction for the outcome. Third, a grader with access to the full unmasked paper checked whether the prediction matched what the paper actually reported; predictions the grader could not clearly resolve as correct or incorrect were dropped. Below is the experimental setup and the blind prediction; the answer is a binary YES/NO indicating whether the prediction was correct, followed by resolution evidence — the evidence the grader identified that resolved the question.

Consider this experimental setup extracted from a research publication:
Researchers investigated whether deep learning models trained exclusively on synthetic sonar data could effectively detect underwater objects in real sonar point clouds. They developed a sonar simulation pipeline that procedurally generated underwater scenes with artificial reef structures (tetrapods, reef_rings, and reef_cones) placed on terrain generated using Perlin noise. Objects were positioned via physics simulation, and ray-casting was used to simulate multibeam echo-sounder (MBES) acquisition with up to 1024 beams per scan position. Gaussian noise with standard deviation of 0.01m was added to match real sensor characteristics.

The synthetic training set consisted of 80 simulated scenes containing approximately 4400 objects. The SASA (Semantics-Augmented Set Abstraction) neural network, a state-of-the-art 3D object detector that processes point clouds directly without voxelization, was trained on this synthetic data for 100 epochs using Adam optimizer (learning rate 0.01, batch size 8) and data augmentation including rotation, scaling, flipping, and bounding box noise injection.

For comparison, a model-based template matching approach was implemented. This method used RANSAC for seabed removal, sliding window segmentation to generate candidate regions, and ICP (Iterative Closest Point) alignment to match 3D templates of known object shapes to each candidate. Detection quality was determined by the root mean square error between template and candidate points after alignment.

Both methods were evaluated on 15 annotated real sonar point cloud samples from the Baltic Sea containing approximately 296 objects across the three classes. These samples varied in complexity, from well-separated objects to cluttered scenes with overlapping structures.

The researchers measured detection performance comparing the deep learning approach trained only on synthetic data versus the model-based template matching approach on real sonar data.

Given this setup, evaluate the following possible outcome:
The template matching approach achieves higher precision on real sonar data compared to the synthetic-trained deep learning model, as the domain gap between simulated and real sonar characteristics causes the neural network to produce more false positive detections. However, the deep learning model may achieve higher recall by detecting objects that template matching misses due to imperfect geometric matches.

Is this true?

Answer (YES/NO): NO